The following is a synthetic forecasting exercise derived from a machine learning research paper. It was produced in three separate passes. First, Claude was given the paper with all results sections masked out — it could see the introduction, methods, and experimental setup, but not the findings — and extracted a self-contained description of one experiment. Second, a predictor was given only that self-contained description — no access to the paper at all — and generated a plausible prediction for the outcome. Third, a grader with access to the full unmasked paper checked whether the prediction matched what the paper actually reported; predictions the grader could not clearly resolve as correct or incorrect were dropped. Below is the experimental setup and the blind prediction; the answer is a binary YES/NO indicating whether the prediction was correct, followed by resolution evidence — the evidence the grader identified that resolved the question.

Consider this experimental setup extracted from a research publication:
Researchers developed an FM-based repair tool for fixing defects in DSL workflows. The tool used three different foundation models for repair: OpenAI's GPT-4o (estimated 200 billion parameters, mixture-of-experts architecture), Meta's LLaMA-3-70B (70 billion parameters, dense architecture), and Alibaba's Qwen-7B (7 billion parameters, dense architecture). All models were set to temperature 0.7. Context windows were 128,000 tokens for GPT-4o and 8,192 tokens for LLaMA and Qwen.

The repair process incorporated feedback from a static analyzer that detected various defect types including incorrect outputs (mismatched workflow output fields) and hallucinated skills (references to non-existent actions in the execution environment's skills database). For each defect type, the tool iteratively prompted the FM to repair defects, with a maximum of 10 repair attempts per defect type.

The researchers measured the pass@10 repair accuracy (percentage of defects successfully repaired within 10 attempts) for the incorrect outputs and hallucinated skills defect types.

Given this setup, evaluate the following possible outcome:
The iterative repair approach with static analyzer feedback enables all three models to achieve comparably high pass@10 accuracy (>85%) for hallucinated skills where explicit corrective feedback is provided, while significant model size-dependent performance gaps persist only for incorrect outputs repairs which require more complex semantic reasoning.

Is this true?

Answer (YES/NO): NO